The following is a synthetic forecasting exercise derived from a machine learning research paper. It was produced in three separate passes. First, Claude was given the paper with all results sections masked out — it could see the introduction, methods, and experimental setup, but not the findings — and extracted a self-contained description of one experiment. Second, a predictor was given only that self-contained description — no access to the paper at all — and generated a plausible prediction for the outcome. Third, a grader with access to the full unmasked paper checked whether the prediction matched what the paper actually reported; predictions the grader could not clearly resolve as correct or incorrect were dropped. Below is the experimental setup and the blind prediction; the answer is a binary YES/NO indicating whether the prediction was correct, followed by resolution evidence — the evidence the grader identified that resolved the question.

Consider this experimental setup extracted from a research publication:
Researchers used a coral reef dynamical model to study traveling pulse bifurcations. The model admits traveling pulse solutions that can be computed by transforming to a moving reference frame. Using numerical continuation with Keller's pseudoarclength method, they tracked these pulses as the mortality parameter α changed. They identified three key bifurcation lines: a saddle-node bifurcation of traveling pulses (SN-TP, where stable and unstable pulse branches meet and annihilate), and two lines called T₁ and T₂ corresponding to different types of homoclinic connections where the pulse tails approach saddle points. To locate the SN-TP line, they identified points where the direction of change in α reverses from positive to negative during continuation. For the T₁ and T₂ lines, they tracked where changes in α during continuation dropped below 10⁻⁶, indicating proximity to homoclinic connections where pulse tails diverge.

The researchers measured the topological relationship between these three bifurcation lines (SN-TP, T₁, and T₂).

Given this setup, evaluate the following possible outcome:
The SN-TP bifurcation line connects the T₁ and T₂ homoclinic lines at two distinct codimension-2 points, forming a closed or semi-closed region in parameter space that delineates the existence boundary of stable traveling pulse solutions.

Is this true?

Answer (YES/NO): NO